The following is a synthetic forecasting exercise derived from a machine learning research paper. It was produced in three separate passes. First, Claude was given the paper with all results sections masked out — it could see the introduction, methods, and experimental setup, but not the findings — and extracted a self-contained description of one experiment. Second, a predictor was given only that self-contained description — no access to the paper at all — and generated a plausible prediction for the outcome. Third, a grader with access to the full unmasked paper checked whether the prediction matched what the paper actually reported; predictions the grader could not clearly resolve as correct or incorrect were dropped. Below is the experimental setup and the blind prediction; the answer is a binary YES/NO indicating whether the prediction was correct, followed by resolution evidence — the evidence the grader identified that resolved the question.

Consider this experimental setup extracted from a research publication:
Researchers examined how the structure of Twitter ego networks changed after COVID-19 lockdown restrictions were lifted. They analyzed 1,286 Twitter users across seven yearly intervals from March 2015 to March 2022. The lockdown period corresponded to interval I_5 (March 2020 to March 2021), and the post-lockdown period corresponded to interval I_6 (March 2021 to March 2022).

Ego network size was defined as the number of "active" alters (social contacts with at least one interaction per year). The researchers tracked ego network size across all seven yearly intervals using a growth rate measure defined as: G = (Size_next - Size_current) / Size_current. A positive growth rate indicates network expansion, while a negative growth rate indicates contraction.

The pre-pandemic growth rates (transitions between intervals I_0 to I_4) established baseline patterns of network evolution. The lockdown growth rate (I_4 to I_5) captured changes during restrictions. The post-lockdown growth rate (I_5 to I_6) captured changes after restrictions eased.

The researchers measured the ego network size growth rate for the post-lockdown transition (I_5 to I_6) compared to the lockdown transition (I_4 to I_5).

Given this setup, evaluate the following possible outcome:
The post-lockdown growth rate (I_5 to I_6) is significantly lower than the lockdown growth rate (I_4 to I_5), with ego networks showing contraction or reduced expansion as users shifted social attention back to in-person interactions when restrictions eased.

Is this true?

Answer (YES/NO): YES